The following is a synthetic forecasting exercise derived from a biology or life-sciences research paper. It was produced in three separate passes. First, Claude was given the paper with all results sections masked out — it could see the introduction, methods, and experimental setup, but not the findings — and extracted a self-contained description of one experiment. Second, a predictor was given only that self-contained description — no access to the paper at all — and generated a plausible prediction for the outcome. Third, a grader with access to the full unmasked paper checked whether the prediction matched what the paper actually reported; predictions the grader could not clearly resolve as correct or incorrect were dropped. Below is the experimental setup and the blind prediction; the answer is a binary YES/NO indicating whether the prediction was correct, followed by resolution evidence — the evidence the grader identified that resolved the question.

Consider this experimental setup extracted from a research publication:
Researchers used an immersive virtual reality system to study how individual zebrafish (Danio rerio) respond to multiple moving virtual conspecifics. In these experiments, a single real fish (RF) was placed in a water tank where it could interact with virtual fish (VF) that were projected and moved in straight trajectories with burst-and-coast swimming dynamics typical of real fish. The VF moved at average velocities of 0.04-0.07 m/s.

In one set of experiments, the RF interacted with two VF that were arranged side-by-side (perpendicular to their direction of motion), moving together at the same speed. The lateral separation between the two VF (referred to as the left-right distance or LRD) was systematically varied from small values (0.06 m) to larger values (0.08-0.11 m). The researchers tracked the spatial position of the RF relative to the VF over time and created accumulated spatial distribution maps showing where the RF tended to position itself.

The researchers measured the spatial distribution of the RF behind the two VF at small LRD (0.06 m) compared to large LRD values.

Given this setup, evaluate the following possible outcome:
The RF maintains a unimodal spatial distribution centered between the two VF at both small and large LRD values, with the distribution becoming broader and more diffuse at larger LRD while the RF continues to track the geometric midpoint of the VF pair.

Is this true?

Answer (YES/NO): NO